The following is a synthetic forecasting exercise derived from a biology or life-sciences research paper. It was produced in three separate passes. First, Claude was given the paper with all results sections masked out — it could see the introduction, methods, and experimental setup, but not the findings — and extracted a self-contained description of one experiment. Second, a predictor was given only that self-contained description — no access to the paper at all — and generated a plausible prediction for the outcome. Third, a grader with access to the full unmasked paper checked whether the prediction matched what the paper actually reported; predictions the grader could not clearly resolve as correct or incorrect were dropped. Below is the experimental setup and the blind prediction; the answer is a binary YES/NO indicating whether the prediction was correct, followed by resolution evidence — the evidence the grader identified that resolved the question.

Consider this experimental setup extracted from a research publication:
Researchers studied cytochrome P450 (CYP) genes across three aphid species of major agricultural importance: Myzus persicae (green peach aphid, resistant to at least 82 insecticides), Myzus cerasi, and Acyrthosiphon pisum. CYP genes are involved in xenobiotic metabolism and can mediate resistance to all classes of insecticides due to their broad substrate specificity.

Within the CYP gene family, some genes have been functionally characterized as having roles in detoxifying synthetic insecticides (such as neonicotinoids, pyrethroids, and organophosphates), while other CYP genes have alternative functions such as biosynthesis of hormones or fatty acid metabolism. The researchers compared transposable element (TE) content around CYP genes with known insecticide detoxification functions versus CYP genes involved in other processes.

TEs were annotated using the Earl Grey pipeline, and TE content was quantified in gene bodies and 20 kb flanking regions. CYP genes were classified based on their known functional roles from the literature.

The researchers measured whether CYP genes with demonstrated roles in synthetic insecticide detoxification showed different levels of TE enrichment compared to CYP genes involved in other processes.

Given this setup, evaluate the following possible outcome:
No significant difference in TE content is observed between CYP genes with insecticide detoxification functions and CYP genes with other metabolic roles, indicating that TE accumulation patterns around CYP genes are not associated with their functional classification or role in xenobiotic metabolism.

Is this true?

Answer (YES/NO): NO